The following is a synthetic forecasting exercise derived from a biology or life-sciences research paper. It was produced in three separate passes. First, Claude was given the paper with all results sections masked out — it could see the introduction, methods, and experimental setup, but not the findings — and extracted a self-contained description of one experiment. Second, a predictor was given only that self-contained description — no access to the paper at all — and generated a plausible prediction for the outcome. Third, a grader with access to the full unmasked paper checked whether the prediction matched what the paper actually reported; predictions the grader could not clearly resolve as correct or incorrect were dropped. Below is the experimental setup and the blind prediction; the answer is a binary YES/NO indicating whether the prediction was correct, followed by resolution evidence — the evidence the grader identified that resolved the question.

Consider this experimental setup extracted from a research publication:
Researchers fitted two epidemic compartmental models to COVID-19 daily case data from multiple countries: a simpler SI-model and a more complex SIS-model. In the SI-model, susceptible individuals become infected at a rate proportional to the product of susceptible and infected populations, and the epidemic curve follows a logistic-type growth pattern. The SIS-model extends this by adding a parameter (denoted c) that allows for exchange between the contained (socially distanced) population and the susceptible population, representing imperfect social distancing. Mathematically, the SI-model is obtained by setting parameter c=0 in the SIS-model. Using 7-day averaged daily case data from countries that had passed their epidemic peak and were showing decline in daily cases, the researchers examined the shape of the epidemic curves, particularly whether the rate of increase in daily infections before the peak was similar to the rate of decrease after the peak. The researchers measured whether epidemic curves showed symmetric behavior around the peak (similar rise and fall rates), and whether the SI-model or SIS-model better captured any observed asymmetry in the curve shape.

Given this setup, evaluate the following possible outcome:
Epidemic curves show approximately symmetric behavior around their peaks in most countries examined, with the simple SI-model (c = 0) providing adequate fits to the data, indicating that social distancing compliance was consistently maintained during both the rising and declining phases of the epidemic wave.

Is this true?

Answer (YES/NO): NO